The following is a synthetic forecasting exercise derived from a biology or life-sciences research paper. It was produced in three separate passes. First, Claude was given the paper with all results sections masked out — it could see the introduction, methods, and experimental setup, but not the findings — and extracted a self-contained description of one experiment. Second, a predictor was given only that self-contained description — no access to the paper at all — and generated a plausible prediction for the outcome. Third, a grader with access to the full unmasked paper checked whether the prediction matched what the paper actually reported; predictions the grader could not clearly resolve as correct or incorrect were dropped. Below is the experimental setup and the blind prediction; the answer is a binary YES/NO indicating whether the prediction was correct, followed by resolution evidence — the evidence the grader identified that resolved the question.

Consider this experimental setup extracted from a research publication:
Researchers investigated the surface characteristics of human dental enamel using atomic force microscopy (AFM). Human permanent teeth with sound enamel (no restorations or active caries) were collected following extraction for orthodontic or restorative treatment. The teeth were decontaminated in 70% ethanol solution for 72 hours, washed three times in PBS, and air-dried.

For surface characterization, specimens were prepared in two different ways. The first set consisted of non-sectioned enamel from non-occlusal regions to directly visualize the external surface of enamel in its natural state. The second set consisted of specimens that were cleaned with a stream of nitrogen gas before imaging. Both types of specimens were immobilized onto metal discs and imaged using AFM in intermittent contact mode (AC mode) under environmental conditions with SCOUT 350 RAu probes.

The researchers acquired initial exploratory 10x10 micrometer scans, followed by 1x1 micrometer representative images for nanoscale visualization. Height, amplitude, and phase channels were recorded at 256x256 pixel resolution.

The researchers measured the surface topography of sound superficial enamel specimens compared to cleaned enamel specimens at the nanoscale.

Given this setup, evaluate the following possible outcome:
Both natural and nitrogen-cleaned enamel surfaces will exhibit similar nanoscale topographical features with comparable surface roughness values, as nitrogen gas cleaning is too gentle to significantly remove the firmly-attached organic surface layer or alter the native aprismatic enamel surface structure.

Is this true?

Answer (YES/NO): NO